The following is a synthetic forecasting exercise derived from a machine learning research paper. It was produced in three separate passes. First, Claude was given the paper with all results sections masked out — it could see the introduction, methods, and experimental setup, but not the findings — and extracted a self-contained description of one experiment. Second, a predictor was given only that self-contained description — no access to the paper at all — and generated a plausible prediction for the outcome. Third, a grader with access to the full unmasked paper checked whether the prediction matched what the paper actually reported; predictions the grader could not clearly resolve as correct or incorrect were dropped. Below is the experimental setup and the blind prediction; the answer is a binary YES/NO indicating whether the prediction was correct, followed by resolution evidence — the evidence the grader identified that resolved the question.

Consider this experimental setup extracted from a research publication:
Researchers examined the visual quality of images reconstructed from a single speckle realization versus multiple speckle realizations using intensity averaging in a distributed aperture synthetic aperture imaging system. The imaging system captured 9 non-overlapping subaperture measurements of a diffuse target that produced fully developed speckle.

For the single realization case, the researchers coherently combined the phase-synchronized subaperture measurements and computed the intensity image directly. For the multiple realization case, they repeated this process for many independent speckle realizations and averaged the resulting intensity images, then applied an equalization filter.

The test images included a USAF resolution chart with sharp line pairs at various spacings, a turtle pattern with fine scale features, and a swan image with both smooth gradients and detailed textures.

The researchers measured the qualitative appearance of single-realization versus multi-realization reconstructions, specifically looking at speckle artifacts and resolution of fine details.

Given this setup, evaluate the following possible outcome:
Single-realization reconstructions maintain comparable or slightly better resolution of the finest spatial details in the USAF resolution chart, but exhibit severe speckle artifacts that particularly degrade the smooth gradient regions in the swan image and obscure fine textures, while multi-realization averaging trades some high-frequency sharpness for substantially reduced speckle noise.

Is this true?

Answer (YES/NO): NO